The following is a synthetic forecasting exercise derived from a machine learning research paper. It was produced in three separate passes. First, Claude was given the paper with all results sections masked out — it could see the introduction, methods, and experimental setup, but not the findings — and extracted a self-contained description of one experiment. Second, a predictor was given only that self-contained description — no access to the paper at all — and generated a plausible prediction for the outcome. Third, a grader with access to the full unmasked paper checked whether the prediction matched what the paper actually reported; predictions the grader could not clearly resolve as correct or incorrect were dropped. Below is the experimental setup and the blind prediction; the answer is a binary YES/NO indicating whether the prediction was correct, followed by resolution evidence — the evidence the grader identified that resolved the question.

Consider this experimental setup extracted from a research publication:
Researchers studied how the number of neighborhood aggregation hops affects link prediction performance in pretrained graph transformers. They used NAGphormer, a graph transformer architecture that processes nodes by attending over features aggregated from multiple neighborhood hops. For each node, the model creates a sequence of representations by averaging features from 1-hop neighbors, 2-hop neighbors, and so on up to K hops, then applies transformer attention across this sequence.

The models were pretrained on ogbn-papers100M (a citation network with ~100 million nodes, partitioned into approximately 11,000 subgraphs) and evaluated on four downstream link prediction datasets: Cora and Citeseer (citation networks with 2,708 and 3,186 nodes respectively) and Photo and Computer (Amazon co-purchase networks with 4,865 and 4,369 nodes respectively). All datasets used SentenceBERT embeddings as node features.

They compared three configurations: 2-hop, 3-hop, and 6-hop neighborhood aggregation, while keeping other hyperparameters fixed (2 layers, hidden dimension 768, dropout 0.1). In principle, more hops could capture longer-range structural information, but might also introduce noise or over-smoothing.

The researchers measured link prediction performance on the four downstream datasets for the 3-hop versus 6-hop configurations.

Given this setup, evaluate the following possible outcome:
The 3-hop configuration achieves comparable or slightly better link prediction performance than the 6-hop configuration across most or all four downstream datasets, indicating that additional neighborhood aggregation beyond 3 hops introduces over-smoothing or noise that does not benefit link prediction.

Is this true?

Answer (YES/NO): YES